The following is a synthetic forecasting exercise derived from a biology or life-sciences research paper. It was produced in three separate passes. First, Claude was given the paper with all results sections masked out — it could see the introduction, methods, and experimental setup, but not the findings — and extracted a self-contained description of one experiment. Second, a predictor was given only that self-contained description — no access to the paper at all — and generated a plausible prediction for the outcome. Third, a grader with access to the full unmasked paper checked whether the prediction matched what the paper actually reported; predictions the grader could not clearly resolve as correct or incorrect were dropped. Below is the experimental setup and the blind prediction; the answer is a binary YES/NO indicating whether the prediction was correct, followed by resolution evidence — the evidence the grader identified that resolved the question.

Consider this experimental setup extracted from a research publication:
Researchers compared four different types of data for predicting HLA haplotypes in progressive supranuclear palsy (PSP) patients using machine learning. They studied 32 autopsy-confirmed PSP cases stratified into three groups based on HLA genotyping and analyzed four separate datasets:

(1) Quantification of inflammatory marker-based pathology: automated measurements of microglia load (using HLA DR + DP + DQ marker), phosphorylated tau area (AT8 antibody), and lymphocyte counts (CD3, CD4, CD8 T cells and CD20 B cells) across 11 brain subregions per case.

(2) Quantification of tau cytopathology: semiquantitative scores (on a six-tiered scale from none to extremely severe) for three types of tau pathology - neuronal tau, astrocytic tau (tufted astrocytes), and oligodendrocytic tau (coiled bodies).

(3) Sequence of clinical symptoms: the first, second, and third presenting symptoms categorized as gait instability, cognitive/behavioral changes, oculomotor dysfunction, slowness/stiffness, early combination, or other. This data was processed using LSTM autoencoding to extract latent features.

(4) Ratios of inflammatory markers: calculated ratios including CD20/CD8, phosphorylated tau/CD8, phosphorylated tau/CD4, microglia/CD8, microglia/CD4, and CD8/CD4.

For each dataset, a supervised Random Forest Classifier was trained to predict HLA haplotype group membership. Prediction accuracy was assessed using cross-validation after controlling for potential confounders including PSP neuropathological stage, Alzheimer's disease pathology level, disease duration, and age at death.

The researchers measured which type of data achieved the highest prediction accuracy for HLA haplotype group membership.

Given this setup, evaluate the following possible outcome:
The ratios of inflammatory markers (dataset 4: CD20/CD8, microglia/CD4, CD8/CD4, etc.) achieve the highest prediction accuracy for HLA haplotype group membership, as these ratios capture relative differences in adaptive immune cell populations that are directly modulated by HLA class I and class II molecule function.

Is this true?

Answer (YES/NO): NO